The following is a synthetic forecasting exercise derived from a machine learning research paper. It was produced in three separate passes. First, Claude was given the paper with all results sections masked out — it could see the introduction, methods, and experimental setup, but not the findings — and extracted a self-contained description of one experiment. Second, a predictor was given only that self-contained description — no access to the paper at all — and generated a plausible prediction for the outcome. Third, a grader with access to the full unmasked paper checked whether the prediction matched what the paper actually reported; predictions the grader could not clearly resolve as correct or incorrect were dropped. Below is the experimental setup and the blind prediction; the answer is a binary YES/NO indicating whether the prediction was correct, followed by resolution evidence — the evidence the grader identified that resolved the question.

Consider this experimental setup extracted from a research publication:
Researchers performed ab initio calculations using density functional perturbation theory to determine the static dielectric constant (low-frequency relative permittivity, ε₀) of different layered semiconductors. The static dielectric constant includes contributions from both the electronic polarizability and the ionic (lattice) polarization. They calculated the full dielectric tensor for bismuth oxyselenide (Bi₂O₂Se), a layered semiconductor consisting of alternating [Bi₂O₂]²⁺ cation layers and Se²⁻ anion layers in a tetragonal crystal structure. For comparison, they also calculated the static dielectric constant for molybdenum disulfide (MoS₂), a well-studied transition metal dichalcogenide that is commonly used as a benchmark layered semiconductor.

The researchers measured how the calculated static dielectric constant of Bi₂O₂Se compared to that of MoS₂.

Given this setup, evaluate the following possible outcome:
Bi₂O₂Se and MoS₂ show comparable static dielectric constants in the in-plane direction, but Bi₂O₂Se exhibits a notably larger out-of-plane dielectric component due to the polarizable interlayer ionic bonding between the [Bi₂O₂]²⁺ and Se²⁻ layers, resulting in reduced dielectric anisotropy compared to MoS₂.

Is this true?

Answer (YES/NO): NO